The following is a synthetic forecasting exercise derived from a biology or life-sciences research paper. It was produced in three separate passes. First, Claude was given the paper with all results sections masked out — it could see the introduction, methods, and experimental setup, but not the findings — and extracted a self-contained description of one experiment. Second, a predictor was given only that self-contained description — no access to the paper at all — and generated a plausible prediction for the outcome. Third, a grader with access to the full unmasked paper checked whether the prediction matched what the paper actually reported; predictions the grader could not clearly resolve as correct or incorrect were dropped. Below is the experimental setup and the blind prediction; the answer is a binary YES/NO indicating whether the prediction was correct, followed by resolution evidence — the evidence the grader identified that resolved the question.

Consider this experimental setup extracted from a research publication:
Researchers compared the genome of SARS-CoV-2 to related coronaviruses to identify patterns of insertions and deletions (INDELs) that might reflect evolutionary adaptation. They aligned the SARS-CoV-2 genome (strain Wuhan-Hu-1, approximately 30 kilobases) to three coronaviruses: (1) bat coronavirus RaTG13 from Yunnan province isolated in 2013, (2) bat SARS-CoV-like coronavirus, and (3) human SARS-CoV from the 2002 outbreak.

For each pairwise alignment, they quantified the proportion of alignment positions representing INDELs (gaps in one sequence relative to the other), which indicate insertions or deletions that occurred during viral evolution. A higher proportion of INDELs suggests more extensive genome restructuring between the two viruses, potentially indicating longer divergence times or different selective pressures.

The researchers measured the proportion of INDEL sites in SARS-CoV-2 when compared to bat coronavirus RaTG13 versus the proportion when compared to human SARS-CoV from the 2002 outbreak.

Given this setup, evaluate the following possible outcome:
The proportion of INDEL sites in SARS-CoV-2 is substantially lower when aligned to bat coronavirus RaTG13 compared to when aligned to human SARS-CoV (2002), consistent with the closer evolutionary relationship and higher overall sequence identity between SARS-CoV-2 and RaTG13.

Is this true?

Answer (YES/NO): YES